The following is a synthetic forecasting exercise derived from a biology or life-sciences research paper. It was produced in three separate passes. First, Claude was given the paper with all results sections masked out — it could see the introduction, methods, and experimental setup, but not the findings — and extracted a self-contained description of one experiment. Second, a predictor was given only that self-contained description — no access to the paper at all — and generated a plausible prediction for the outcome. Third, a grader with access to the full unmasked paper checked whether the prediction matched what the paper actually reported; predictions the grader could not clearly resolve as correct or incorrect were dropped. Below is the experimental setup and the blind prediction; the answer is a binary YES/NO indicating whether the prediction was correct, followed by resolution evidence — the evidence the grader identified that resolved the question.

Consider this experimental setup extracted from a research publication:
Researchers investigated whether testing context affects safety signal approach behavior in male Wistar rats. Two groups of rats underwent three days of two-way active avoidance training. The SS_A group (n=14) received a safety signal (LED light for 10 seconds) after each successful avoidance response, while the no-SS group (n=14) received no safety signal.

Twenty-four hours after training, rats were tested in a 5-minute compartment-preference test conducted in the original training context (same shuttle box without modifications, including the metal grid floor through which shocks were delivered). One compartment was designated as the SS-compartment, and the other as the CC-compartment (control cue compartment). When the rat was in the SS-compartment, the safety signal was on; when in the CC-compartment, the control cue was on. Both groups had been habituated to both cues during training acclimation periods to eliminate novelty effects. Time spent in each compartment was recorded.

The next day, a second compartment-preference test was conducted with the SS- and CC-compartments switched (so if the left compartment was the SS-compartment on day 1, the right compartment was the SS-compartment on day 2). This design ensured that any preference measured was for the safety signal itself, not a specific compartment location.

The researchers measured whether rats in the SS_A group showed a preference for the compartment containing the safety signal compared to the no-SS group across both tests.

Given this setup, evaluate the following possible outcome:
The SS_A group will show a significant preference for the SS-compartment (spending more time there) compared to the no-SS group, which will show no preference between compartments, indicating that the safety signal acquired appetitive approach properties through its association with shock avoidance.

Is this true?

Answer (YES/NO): NO